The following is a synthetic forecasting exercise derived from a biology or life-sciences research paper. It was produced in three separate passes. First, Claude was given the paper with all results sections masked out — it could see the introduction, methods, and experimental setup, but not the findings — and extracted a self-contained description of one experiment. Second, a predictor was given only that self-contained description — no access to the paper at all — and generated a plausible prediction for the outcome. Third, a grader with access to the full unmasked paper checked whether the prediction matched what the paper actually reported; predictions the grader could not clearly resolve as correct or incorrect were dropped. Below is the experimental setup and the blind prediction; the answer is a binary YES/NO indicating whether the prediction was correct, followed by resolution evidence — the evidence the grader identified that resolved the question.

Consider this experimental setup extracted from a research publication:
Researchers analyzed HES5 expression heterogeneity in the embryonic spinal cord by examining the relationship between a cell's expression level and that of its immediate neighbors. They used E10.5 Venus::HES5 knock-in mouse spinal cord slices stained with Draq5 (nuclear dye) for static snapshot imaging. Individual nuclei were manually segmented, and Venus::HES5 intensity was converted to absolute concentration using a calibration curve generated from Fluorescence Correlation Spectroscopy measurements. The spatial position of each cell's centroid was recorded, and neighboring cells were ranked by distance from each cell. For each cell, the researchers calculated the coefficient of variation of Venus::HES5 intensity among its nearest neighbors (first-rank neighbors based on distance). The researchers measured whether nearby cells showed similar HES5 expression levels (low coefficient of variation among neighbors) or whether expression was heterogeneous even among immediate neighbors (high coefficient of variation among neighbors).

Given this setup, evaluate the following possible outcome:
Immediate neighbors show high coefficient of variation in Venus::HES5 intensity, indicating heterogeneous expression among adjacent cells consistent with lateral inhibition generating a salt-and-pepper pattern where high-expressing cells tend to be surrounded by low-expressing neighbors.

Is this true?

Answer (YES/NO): NO